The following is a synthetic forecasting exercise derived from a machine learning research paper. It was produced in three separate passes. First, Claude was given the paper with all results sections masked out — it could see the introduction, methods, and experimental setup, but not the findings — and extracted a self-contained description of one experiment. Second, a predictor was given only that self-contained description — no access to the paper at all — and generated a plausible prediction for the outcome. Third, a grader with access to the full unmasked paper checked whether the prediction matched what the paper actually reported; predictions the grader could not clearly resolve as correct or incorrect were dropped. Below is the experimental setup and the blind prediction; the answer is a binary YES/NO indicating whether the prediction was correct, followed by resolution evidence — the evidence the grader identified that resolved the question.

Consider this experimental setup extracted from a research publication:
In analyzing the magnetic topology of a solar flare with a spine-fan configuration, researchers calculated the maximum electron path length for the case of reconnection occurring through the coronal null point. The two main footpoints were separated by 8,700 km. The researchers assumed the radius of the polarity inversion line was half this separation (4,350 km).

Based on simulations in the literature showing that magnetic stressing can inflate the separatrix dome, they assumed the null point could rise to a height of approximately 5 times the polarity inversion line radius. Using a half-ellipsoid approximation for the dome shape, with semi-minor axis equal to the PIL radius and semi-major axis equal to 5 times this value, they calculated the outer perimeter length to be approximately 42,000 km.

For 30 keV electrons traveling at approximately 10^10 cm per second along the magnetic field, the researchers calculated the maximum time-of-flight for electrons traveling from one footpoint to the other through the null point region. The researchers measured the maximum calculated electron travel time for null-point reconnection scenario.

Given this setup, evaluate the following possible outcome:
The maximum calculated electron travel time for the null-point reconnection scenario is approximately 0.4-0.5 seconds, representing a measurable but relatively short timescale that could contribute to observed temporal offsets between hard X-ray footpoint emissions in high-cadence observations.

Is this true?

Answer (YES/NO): YES